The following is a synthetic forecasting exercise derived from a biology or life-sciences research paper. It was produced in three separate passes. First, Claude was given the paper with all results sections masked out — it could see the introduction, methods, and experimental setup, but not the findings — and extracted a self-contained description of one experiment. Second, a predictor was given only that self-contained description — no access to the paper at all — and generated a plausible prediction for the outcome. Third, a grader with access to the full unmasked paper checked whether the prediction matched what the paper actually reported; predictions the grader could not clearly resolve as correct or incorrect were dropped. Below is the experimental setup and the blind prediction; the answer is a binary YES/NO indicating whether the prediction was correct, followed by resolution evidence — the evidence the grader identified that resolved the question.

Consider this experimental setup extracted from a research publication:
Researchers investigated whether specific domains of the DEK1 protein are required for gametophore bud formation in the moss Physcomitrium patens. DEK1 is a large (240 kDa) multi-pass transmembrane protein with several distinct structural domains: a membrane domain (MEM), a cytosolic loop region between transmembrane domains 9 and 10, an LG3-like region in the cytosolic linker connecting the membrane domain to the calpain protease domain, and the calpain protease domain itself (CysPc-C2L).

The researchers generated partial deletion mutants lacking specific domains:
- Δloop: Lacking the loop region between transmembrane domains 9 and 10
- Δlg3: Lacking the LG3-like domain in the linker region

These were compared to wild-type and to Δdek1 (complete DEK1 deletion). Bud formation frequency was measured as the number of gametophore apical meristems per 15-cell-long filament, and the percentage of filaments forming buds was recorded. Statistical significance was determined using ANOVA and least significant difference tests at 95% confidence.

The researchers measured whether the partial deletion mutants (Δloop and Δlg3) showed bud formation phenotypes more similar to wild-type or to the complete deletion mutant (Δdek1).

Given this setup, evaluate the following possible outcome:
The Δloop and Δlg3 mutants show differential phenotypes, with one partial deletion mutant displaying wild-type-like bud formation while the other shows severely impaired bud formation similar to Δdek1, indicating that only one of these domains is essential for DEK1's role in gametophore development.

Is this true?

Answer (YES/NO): NO